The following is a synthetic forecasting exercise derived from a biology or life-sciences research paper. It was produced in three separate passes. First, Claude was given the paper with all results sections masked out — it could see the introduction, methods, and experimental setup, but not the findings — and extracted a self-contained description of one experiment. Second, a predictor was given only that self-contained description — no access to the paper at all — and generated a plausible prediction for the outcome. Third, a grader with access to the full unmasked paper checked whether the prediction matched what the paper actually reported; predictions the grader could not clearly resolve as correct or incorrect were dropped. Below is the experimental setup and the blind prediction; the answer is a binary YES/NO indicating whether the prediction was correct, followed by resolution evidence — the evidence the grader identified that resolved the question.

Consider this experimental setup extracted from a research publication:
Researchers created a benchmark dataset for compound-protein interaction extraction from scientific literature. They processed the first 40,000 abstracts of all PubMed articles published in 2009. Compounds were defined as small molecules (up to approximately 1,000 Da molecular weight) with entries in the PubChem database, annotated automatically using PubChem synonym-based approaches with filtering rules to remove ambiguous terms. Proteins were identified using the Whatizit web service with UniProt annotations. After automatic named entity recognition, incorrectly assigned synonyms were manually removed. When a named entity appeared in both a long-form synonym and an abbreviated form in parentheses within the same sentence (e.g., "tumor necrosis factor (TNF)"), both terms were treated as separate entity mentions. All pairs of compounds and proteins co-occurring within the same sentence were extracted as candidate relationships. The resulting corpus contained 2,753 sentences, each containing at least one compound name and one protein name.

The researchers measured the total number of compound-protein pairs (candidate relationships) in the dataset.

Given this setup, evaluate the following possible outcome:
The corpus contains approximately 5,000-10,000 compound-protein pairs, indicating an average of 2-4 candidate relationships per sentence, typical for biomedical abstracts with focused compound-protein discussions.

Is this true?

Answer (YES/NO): YES